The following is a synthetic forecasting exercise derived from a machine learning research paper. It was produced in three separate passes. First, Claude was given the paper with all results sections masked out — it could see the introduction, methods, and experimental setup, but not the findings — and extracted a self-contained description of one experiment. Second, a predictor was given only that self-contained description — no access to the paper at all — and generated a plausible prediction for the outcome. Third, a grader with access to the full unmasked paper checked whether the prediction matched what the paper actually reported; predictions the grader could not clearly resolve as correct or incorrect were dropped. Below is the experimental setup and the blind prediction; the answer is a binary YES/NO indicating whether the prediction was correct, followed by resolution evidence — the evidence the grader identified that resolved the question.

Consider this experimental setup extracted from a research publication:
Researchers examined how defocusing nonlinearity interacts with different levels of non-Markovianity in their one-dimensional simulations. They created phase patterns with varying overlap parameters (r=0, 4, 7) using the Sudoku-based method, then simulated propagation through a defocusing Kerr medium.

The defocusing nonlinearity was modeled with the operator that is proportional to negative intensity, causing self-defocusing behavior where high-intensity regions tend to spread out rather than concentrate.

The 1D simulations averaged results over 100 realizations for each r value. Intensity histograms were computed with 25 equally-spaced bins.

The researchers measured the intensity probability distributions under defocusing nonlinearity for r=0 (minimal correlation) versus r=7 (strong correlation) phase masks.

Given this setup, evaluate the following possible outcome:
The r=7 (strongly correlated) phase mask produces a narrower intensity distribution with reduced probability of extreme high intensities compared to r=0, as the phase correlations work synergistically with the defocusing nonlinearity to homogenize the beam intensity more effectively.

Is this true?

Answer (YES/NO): NO